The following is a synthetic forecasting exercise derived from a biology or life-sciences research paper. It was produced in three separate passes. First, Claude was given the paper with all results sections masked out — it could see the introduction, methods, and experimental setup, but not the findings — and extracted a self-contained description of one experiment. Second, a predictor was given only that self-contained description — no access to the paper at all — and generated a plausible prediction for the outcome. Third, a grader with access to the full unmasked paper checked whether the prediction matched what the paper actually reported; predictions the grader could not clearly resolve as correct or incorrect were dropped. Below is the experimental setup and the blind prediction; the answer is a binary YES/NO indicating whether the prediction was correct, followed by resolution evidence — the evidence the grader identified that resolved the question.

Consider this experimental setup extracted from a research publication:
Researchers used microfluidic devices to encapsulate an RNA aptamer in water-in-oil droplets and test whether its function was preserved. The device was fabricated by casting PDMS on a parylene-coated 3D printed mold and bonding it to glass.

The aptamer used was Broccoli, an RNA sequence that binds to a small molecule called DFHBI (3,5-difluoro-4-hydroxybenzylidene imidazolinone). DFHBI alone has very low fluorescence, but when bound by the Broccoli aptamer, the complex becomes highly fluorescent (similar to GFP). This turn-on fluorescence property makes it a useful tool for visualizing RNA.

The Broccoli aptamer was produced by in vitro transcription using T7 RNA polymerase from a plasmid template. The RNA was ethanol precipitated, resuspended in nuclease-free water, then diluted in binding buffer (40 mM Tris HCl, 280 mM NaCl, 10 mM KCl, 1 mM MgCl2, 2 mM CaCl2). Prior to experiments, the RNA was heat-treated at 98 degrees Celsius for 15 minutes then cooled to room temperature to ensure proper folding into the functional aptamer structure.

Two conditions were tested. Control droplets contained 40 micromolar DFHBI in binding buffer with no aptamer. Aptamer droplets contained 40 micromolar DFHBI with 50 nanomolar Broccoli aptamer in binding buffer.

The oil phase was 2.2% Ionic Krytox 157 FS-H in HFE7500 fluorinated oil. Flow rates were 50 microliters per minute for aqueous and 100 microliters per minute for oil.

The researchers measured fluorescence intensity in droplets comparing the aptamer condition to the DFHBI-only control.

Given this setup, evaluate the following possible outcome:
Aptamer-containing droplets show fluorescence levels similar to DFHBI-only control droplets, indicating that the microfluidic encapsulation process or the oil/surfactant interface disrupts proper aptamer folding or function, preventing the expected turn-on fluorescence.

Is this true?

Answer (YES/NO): NO